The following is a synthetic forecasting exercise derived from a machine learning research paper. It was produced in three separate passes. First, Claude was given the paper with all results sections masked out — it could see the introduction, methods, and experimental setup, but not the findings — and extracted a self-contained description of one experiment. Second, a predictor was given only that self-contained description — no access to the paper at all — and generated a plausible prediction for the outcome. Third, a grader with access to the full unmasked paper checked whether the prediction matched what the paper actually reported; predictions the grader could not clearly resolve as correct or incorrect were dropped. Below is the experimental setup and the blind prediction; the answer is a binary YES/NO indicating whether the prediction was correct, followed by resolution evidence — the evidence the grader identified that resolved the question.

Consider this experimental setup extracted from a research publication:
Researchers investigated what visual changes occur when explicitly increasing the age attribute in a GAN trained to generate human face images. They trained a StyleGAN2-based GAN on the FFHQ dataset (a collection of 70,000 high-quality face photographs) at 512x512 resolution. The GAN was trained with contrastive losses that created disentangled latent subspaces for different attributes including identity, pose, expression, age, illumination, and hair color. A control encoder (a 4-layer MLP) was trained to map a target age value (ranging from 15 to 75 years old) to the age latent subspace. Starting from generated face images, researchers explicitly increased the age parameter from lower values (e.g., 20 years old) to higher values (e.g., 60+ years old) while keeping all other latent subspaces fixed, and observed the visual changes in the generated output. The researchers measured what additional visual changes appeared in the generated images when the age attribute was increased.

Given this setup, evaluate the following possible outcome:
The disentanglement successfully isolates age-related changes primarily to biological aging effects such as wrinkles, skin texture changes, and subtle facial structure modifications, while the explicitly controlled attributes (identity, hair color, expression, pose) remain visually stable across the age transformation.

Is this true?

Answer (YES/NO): NO